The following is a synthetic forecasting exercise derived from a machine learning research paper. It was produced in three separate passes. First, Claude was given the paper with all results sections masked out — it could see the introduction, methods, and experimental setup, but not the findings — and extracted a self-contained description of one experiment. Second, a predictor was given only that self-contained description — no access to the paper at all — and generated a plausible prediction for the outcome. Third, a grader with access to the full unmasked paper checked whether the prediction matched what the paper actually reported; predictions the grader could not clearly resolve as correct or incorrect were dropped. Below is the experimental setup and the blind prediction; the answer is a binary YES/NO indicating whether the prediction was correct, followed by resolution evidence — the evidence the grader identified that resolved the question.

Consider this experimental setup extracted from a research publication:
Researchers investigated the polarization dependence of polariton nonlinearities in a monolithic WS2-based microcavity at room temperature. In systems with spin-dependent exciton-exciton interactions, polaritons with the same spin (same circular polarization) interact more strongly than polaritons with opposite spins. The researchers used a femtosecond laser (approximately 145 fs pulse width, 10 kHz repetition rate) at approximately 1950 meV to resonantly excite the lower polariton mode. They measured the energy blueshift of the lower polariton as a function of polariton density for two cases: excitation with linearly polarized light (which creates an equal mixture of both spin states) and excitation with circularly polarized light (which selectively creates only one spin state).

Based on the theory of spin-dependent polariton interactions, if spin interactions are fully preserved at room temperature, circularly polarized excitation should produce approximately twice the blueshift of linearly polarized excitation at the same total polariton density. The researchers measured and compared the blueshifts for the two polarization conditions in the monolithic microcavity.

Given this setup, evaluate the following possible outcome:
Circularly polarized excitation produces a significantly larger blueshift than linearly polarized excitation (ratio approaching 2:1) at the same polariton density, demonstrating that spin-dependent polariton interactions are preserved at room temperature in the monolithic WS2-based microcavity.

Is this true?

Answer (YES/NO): NO